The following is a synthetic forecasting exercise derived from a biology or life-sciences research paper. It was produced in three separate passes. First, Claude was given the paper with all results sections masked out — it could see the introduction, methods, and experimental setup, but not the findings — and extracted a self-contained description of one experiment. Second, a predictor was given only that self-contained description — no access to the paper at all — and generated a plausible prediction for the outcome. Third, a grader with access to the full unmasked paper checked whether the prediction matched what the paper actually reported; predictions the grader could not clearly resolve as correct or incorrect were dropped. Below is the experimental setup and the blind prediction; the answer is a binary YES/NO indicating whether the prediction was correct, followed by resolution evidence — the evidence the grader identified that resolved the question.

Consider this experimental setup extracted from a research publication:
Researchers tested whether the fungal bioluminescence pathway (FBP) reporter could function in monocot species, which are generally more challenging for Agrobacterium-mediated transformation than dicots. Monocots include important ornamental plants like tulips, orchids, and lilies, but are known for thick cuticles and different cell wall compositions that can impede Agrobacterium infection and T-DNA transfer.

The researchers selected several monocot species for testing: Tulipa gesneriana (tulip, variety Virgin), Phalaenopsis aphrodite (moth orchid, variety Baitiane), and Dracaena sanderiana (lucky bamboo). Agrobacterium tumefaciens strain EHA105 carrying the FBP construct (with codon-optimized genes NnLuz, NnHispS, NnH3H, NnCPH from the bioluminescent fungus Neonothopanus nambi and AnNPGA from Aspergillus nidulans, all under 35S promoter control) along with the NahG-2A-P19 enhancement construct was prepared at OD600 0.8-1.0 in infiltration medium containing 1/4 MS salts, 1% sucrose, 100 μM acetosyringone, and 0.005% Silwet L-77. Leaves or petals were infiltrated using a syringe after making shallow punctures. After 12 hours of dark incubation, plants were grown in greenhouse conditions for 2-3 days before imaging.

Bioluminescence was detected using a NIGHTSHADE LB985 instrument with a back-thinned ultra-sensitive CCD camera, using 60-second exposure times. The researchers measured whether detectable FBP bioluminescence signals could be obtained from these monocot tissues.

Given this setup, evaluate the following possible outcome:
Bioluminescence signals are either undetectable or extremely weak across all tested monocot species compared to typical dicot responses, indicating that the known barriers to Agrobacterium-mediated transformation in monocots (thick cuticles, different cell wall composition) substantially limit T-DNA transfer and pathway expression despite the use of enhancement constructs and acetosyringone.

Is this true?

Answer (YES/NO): NO